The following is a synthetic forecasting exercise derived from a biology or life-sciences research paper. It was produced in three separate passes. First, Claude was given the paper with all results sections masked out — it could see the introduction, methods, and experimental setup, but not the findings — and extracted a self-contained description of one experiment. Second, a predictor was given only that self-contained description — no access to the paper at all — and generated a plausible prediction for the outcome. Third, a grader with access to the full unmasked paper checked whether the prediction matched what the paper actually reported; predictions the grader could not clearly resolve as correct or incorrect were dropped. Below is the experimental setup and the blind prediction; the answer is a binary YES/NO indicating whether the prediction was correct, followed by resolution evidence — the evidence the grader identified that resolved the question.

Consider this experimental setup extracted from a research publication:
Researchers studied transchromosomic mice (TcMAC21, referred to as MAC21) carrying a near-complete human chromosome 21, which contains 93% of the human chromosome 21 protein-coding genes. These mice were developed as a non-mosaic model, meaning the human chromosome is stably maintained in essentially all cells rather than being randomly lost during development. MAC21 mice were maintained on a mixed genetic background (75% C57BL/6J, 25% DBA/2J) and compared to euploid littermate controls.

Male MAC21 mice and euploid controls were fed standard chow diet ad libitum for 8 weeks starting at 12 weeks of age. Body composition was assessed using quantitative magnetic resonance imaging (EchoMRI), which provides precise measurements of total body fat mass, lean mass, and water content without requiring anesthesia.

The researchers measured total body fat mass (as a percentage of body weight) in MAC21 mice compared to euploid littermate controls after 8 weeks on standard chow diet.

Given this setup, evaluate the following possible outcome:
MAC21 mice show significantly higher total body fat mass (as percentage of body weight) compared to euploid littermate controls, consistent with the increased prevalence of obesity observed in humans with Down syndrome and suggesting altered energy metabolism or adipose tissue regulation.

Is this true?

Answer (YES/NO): NO